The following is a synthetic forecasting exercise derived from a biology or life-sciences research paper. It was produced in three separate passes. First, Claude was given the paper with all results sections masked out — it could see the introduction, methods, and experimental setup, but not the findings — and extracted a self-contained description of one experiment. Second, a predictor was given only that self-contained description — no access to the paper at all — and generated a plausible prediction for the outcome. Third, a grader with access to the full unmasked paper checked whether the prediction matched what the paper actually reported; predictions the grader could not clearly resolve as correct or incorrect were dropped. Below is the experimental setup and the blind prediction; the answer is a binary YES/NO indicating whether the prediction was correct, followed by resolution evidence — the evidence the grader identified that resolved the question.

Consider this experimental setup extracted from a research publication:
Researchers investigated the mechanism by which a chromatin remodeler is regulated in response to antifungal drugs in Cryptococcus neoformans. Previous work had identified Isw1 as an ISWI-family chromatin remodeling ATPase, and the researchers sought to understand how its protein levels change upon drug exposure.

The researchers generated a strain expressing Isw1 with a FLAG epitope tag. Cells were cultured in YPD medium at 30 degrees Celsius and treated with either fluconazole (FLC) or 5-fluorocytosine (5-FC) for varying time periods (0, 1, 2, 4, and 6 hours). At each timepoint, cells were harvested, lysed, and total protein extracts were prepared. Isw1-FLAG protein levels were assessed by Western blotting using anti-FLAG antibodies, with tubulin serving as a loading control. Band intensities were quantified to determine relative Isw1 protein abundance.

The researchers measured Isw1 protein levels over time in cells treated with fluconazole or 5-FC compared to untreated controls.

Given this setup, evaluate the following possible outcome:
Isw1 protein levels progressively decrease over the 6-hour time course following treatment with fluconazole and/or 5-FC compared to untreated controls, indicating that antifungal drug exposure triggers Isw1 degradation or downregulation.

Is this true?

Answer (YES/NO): YES